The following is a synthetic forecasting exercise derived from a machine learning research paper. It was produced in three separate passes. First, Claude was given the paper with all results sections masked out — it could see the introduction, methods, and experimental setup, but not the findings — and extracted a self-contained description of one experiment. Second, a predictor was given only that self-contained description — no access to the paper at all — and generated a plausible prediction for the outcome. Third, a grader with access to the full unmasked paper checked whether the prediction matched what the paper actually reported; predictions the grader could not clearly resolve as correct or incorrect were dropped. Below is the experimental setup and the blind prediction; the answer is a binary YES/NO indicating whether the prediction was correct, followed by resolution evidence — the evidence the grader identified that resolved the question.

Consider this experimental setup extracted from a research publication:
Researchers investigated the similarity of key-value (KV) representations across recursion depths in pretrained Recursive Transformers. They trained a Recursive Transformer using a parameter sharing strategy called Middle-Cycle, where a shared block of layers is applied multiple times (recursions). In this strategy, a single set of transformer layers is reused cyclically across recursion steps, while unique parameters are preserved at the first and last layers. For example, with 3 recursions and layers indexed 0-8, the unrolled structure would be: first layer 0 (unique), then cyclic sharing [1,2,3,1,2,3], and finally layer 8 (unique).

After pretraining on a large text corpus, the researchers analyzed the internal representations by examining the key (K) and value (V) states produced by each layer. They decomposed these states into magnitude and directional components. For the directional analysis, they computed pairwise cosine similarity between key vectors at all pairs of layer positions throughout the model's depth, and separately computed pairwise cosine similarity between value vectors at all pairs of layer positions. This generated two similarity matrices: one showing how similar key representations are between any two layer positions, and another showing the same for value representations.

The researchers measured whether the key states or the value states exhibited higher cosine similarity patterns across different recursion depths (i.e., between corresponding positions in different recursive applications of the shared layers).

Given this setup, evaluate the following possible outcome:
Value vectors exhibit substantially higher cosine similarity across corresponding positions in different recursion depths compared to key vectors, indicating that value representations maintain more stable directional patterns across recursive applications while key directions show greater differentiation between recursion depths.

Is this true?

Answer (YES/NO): NO